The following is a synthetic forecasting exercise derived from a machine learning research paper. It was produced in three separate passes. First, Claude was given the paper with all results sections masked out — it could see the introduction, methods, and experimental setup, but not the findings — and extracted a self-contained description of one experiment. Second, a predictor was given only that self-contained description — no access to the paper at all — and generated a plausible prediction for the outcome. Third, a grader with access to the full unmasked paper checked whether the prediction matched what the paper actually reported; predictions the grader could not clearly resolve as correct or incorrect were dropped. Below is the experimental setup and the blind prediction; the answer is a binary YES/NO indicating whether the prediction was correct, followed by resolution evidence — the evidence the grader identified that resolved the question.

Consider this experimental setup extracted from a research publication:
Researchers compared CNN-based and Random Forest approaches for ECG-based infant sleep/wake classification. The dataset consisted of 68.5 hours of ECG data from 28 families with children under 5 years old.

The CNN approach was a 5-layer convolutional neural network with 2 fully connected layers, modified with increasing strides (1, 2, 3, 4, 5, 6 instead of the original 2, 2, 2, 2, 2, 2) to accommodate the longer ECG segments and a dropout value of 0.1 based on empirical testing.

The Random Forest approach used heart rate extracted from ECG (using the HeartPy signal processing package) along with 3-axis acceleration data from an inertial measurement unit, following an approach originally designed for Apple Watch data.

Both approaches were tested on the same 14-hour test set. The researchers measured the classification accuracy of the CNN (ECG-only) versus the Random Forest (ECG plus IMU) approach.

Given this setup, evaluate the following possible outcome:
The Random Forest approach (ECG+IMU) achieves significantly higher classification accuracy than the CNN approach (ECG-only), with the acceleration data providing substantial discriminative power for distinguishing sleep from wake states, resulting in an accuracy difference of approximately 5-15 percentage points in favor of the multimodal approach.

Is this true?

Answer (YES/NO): YES